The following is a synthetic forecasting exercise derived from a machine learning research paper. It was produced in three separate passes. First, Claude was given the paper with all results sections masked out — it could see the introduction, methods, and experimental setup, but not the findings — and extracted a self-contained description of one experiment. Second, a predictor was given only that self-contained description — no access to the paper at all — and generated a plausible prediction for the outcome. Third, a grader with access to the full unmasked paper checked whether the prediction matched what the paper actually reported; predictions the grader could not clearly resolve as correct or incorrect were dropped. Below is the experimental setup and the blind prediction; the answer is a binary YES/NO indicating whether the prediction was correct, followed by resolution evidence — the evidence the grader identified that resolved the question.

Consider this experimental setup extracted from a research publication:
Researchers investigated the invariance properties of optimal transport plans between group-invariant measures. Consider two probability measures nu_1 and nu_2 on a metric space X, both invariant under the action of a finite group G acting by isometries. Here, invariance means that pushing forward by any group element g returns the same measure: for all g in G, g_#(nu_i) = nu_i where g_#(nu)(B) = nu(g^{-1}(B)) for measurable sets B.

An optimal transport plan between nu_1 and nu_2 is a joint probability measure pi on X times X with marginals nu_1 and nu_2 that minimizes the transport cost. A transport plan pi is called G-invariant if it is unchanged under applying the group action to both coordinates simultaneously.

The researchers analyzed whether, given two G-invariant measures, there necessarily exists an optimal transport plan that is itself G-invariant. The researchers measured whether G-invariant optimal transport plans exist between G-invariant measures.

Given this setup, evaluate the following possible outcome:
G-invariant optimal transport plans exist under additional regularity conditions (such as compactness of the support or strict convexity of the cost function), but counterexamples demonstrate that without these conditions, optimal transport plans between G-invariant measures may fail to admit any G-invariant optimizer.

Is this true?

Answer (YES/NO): NO